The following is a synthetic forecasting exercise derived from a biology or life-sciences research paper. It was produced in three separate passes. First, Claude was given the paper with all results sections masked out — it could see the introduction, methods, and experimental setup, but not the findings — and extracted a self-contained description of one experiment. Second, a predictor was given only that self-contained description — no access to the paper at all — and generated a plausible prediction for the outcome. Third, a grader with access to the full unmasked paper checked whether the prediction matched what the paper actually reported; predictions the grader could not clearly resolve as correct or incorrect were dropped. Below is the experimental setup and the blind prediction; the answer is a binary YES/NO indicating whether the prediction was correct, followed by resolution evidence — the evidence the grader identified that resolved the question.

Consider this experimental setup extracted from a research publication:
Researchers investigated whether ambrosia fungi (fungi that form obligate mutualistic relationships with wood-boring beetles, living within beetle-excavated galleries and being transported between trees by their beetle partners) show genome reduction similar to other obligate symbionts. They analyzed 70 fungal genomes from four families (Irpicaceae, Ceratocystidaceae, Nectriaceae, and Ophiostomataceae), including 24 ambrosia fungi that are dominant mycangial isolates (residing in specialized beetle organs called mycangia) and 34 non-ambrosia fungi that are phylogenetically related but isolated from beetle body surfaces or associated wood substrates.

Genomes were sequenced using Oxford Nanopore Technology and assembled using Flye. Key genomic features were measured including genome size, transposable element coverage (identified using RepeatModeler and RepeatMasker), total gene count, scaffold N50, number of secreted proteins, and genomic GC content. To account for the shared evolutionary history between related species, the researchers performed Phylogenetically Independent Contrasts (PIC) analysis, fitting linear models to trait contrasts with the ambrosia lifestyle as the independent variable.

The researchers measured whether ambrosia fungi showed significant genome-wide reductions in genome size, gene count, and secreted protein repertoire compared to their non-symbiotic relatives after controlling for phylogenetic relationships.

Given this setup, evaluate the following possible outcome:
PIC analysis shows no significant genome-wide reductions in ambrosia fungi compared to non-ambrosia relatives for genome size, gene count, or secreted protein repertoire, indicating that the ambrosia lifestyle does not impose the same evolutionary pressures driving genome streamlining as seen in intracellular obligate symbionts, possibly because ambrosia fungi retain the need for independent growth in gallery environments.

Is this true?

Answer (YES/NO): YES